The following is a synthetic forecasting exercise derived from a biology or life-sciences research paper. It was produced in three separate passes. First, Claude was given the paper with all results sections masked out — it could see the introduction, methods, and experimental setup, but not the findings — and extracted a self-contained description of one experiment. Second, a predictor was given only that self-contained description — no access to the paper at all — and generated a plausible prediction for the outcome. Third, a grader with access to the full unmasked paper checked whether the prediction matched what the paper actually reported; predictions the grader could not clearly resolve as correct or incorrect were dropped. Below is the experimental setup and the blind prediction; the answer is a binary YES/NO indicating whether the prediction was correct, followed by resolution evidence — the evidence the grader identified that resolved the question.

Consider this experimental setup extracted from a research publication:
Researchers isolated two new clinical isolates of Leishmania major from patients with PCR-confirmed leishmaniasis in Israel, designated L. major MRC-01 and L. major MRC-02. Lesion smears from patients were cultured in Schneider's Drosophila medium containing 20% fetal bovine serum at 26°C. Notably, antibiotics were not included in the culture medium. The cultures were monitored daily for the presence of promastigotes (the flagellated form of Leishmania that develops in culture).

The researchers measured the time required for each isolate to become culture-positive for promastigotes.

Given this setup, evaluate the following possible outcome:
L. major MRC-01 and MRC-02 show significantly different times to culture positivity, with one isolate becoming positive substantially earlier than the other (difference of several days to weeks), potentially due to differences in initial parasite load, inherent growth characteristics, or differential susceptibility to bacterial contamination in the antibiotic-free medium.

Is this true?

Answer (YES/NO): YES